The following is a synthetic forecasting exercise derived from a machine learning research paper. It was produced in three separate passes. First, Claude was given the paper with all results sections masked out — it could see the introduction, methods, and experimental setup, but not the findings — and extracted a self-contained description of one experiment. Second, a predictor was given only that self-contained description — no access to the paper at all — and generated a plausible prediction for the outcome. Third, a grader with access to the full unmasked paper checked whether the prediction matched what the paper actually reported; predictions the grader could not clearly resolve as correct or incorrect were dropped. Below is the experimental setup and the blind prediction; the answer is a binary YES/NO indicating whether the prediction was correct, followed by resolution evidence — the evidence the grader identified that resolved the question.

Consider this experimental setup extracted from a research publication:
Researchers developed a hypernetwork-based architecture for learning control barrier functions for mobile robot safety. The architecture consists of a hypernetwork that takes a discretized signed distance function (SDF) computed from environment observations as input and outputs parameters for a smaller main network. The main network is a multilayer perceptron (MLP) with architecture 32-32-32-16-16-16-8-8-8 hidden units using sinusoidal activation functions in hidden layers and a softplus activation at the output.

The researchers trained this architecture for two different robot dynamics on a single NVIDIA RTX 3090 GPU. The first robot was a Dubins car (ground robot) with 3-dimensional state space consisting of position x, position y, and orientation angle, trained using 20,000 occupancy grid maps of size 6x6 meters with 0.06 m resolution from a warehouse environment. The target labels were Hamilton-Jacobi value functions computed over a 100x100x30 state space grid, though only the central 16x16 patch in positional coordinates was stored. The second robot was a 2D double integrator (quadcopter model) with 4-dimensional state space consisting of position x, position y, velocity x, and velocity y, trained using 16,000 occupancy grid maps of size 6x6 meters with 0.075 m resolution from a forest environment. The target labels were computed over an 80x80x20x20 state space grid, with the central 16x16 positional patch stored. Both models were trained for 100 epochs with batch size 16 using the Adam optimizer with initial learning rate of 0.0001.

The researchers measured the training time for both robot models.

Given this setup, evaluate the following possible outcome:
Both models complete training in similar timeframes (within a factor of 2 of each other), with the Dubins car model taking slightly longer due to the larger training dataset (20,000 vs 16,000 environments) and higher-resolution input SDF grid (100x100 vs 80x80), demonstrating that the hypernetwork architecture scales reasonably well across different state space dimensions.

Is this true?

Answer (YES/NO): NO